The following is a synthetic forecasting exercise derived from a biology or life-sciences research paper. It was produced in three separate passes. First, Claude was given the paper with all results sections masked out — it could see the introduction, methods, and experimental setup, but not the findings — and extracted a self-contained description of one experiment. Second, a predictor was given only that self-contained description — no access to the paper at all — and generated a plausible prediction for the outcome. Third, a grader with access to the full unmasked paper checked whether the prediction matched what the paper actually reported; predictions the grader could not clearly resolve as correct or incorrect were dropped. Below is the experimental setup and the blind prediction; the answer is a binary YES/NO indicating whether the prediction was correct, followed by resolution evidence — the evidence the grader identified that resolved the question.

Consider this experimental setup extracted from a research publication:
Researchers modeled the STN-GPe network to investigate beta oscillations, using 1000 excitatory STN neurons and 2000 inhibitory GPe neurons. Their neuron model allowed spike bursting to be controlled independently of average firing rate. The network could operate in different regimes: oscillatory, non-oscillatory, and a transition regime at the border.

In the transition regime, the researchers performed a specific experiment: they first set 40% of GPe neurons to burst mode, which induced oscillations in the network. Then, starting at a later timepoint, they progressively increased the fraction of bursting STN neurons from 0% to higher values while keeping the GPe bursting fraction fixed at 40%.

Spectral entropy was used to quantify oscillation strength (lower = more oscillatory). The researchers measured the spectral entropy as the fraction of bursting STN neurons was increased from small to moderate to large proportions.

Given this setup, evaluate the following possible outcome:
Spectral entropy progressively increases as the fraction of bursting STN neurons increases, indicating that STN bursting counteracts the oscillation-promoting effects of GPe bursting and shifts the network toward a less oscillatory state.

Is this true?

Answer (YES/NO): NO